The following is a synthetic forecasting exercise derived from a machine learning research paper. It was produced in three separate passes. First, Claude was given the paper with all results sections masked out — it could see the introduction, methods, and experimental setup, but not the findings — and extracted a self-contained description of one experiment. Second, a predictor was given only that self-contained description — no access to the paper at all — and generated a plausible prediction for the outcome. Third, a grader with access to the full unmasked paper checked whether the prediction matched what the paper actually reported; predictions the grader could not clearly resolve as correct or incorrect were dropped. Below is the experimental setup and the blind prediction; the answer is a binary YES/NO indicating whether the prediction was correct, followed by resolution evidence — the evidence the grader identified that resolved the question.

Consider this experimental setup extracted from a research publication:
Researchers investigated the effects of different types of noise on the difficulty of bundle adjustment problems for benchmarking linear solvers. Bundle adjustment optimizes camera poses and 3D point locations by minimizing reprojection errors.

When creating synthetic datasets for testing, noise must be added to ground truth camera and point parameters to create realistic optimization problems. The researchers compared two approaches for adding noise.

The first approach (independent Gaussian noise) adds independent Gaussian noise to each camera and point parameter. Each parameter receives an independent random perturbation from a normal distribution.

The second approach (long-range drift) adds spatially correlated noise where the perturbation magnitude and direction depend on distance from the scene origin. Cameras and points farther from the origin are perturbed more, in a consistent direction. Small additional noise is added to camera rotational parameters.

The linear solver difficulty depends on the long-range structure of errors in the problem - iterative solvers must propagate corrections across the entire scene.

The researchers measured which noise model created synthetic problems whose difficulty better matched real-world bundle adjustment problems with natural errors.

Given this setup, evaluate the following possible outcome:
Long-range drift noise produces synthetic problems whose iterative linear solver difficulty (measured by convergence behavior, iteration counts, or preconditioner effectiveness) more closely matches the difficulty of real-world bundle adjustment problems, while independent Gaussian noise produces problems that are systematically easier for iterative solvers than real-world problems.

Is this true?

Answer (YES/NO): YES